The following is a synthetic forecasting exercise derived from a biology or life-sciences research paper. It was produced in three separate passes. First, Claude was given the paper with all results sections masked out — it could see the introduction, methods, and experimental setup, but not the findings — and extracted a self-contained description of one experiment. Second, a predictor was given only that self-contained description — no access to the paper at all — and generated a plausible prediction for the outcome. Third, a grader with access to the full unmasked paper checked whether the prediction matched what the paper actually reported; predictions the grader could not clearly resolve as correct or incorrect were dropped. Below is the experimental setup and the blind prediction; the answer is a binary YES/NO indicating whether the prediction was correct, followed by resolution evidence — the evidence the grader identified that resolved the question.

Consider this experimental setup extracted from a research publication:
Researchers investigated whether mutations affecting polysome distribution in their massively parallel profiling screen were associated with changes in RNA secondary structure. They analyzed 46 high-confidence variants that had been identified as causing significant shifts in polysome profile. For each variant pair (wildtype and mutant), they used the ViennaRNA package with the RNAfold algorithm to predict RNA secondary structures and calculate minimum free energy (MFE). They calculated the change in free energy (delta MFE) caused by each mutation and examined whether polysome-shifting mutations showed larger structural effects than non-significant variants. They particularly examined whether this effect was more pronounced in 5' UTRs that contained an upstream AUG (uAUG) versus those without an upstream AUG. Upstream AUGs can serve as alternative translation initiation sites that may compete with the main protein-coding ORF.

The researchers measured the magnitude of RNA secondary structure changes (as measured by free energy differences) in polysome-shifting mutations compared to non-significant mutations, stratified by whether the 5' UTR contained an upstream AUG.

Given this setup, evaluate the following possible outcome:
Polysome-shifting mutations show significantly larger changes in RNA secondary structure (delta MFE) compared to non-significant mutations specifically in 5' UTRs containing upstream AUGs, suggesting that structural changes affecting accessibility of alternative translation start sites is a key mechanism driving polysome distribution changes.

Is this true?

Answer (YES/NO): YES